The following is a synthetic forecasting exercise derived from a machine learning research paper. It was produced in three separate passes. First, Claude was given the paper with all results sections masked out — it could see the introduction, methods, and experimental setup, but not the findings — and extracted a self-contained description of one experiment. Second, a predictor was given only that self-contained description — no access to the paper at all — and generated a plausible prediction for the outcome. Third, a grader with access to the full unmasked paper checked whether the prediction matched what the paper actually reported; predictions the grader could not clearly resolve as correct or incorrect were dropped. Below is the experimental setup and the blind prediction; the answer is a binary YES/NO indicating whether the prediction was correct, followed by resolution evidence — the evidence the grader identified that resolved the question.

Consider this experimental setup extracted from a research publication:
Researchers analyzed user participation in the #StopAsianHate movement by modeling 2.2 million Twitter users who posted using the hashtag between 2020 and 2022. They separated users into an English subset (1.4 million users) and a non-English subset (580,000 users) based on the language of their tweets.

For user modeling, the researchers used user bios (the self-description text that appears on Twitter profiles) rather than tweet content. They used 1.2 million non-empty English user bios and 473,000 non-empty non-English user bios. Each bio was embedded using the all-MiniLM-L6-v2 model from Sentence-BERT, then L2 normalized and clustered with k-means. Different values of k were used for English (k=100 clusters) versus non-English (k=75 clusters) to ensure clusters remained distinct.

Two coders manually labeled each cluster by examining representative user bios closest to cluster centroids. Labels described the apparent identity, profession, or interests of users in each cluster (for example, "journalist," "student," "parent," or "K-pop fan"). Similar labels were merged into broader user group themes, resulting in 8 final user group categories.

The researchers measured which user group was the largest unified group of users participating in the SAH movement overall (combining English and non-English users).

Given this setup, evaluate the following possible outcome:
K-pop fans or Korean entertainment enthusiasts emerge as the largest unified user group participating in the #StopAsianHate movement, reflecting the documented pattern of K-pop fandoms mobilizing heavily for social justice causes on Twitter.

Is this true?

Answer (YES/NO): YES